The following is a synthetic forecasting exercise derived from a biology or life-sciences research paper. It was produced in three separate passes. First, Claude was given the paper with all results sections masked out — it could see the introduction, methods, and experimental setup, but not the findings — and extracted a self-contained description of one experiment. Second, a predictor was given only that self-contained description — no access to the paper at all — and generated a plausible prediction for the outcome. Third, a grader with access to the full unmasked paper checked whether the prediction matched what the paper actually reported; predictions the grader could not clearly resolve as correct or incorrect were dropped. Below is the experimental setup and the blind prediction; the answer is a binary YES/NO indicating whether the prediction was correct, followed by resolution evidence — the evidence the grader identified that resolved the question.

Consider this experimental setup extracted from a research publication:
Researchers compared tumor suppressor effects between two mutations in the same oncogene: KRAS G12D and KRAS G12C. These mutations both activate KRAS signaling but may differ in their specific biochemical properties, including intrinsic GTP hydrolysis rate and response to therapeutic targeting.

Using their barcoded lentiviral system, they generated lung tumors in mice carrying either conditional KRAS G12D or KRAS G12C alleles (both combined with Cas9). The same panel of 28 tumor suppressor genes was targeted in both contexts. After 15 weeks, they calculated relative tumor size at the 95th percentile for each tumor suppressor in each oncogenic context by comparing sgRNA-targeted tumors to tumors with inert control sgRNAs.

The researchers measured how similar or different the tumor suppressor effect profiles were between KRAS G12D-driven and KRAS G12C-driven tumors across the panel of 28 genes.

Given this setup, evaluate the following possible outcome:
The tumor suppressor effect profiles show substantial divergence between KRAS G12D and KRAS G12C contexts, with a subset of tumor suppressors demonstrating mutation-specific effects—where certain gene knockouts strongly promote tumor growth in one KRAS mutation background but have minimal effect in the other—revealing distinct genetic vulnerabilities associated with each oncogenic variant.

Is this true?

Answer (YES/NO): NO